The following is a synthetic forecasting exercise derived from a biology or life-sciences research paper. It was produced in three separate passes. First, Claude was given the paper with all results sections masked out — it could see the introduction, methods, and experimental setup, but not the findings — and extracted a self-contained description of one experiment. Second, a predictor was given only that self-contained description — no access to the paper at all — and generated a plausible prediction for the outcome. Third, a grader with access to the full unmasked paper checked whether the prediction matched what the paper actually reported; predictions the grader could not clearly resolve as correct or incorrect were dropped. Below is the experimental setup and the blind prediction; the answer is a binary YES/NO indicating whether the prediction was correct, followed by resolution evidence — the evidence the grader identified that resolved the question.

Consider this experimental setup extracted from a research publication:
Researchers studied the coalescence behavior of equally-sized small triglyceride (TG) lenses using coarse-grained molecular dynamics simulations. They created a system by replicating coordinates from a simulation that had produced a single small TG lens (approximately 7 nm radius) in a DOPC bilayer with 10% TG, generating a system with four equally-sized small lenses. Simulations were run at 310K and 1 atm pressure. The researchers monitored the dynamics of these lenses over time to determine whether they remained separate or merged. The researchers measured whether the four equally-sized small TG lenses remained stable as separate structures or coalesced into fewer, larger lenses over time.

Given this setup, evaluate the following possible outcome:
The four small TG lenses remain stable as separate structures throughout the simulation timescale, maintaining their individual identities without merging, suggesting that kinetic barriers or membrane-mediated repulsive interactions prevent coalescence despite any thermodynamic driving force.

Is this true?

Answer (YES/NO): NO